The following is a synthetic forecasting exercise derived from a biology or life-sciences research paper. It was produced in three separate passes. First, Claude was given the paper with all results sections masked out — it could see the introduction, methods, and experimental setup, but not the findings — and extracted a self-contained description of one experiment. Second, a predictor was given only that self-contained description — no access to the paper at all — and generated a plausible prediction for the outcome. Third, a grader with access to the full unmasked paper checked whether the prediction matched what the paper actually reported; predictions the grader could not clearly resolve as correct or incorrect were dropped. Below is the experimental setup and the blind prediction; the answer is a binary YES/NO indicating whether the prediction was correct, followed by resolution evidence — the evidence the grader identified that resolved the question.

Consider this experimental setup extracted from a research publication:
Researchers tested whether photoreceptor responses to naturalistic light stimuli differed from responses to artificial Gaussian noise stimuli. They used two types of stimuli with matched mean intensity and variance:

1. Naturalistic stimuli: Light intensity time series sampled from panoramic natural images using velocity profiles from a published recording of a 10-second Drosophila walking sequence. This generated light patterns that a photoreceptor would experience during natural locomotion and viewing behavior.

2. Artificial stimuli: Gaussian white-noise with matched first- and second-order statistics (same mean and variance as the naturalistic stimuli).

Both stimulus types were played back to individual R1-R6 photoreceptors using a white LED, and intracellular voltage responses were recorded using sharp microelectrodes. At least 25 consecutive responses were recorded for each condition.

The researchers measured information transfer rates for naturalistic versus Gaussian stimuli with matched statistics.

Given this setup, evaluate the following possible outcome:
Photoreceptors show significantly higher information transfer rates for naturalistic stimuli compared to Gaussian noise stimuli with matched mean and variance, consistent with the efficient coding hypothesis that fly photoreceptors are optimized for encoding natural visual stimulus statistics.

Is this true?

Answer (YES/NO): YES